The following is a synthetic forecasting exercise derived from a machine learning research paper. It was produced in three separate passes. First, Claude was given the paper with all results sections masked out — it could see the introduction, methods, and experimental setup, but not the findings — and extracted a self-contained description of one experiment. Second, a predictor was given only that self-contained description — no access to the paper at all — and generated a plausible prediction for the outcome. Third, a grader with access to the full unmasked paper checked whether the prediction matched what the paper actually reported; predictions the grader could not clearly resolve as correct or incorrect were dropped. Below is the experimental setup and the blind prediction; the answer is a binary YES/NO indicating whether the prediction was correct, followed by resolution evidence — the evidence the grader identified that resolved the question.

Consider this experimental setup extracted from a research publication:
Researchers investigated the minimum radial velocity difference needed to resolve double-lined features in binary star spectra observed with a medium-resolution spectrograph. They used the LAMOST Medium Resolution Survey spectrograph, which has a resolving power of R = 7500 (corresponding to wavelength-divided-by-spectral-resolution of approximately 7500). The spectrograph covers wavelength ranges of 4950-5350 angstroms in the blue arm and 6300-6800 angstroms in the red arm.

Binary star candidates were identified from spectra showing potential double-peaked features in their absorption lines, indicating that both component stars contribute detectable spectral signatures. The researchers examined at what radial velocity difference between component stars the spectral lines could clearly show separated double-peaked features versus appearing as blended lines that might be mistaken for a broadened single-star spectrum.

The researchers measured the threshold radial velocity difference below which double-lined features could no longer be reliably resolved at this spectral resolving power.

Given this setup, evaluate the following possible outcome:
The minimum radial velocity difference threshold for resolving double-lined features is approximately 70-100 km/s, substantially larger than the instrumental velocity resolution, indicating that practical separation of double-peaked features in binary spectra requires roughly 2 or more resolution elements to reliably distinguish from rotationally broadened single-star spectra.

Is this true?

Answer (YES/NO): NO